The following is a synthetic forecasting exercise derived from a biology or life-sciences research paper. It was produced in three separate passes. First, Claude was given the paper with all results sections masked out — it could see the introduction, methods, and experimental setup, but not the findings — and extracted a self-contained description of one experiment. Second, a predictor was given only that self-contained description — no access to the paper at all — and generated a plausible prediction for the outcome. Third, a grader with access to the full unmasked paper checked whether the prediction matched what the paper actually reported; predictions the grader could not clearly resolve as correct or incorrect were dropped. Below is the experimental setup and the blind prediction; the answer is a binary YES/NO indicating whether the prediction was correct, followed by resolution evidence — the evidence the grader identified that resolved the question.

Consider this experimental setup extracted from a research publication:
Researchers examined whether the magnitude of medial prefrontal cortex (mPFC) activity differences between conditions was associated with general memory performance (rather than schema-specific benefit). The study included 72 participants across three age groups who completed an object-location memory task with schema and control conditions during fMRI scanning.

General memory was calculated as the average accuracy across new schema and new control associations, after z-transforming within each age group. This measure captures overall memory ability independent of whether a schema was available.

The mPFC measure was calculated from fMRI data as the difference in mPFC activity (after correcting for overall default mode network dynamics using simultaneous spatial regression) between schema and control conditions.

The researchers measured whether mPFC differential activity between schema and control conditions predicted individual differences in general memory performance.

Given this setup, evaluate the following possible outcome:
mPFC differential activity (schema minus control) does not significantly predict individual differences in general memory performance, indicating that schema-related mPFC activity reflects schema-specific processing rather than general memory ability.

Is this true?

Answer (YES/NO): NO